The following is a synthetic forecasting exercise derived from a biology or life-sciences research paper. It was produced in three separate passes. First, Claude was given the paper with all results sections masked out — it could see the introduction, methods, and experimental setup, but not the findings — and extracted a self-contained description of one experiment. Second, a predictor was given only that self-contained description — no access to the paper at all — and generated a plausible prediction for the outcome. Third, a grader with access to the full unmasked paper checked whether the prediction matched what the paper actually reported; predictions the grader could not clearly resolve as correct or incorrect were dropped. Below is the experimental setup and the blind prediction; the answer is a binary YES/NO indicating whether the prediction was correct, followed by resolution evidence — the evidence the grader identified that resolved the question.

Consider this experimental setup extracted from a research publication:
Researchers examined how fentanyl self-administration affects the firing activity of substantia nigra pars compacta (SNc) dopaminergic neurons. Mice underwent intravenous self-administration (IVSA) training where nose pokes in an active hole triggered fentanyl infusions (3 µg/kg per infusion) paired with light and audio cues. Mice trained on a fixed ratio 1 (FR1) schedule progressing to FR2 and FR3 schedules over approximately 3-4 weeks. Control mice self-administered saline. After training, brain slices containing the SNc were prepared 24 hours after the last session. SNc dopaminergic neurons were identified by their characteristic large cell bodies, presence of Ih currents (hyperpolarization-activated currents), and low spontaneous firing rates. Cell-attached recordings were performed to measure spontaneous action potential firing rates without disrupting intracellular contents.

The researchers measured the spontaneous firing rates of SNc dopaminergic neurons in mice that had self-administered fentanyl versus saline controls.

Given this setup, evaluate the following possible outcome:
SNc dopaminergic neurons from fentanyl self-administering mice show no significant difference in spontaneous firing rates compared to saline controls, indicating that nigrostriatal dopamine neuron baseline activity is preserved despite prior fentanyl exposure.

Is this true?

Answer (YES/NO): NO